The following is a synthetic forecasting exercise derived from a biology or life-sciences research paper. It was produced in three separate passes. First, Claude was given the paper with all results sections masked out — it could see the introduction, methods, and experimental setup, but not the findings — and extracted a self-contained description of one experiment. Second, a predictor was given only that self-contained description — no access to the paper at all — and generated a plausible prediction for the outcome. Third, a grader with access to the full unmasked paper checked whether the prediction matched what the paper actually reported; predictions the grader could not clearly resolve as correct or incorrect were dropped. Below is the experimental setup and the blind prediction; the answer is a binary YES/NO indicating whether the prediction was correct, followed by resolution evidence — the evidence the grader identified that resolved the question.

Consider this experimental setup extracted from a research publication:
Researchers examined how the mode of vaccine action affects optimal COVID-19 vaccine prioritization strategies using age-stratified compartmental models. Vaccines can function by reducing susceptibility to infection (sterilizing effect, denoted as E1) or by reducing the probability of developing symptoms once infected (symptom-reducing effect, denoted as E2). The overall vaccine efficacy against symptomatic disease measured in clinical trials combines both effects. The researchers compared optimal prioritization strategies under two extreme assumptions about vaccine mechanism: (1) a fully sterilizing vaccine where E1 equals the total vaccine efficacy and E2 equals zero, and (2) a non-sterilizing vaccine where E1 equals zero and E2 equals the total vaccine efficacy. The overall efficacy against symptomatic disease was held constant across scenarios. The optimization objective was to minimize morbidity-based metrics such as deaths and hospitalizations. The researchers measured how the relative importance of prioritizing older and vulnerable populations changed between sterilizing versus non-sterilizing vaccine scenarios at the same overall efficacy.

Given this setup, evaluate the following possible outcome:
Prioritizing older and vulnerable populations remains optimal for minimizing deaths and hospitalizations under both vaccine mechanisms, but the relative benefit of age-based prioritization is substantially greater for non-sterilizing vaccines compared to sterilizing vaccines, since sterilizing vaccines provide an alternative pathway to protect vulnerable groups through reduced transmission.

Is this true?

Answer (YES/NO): NO